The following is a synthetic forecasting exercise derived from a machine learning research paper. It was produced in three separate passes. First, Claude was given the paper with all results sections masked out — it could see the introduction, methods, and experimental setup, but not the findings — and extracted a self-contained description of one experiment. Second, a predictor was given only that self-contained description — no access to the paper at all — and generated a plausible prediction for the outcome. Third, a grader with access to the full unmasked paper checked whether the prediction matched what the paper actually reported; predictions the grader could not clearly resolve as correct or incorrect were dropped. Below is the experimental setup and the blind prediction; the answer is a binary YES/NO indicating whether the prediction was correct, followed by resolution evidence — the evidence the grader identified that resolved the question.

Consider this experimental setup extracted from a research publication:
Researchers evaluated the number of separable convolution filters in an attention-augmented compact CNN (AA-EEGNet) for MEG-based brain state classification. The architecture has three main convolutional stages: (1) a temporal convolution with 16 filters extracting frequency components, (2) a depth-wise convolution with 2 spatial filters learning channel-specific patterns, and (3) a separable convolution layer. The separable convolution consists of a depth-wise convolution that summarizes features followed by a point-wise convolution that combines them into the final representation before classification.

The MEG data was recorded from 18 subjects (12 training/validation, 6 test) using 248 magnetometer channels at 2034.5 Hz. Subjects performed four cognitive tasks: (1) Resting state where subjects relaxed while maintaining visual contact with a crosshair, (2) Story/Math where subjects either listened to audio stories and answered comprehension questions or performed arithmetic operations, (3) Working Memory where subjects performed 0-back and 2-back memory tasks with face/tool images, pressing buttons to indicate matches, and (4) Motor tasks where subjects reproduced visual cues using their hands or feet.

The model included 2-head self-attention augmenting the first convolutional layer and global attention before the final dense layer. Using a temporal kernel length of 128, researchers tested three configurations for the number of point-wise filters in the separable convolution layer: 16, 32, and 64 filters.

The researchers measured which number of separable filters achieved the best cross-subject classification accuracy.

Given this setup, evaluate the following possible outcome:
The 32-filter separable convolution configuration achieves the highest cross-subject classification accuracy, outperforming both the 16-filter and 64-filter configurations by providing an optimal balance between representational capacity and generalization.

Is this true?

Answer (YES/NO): YES